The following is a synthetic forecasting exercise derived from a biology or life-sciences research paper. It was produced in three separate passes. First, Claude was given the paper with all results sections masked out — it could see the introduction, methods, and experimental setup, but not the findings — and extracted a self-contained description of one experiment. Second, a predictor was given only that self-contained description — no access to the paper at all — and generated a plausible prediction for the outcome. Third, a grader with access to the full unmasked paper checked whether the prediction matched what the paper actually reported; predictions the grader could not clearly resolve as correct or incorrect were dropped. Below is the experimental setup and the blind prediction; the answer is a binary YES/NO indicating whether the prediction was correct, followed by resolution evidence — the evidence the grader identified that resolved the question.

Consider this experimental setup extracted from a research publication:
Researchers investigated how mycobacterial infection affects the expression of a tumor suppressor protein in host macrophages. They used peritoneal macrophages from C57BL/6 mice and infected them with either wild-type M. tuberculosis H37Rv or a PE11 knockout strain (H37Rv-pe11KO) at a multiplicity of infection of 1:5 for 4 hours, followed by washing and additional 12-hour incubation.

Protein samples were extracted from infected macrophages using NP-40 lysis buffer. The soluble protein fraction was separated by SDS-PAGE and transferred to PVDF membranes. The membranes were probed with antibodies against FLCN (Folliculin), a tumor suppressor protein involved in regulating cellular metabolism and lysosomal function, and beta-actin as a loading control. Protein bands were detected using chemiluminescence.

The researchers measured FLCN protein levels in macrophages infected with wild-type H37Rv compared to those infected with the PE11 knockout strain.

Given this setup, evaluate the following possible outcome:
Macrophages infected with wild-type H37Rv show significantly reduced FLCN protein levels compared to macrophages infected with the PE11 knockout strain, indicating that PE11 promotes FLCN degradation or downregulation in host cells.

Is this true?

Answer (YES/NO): NO